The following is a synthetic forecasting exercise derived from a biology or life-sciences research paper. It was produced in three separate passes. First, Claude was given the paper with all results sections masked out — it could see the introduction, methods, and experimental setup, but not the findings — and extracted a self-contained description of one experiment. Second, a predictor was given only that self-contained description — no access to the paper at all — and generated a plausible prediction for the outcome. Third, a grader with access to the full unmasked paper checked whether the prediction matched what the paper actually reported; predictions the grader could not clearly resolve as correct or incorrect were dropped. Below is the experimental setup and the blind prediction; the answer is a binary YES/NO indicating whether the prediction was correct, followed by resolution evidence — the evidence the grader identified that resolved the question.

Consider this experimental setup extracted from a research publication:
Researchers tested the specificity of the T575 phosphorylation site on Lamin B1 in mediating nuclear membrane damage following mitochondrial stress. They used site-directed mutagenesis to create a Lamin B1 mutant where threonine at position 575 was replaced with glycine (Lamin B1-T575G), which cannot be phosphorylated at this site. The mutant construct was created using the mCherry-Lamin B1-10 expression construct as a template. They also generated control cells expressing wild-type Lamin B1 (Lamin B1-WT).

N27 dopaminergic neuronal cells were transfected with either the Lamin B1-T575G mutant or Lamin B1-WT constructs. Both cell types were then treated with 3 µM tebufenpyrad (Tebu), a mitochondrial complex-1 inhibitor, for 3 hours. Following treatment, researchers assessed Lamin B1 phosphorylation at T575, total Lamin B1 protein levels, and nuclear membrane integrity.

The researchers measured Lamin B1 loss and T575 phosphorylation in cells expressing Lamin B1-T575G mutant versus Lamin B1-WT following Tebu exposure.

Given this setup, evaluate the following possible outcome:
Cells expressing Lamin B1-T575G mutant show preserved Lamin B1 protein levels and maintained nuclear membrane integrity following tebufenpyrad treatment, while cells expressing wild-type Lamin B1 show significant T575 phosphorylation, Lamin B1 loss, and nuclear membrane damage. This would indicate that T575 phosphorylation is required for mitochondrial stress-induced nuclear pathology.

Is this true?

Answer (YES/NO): YES